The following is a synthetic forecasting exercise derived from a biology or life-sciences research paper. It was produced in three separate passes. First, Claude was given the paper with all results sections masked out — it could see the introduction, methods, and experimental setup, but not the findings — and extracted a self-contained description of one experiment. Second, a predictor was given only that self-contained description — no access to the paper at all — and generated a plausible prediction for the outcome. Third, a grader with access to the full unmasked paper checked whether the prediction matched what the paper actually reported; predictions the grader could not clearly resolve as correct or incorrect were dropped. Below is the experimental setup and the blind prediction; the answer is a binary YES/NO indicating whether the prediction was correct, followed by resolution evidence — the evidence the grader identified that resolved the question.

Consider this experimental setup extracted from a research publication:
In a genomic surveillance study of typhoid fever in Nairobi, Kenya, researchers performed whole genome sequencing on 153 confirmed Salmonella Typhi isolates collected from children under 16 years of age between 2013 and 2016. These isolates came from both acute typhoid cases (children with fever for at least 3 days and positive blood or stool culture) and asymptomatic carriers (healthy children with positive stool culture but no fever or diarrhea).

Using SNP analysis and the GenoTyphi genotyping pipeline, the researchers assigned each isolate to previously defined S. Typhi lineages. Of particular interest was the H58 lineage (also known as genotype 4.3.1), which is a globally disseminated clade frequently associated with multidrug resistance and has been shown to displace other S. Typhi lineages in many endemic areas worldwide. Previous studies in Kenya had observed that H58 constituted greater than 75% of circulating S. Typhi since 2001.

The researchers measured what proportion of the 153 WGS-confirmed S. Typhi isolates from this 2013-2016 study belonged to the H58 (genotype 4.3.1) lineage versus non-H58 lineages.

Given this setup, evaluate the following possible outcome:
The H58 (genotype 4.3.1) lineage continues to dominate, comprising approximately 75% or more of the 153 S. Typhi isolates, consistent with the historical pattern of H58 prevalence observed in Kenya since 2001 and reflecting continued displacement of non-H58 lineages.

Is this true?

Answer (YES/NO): YES